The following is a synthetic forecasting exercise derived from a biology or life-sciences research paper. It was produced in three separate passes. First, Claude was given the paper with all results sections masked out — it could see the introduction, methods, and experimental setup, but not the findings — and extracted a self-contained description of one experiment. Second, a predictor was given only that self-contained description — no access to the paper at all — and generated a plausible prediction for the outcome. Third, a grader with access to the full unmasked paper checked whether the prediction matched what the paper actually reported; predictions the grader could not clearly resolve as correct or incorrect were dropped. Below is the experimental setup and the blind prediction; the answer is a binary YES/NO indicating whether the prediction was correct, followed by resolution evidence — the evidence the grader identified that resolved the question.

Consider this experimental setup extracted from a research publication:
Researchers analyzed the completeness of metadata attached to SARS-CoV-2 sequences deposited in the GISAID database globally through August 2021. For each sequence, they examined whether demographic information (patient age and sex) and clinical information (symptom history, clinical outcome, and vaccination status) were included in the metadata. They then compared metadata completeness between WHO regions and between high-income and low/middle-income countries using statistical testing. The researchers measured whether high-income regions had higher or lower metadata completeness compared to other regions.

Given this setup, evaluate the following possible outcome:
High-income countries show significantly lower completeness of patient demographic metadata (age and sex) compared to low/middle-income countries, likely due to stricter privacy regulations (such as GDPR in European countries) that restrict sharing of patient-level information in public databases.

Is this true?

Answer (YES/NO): YES